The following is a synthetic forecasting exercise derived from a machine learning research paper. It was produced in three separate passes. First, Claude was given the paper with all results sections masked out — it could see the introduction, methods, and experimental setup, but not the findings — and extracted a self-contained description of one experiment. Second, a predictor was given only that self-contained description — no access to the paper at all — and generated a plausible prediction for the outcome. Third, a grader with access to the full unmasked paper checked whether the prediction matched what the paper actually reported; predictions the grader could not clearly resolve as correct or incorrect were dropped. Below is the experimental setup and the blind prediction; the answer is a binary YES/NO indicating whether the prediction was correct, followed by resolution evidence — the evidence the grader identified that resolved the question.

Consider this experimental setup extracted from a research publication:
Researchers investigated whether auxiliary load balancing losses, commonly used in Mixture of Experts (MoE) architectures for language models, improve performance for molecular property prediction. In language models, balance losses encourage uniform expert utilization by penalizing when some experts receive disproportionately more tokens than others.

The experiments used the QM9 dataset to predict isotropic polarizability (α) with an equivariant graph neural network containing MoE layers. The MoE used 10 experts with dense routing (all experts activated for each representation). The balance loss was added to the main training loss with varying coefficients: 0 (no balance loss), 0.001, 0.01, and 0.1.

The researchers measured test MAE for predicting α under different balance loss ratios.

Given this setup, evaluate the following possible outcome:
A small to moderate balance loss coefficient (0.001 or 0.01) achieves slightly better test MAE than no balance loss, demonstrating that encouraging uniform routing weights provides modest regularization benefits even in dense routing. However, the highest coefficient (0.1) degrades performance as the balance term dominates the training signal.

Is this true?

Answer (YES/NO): NO